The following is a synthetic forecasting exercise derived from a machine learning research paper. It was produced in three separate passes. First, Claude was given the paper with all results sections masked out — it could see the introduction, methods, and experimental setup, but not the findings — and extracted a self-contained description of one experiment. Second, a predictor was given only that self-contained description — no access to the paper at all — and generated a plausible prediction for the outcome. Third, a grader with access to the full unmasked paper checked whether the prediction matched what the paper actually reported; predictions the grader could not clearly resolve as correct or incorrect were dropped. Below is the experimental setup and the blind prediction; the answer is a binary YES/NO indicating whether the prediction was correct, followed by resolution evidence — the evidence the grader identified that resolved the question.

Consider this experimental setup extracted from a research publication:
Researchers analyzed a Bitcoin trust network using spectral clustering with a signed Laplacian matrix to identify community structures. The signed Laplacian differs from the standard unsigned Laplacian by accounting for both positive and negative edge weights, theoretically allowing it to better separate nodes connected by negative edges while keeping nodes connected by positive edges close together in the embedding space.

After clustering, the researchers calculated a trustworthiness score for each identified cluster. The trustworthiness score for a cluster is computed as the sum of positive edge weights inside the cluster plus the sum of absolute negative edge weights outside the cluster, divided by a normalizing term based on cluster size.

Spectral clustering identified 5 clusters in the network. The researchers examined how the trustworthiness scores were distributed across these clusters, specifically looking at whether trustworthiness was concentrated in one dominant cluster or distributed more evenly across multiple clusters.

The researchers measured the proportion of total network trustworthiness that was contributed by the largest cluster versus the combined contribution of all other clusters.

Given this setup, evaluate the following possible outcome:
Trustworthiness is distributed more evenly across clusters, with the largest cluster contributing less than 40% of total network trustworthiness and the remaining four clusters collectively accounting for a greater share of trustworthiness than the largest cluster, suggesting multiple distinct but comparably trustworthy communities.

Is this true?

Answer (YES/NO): NO